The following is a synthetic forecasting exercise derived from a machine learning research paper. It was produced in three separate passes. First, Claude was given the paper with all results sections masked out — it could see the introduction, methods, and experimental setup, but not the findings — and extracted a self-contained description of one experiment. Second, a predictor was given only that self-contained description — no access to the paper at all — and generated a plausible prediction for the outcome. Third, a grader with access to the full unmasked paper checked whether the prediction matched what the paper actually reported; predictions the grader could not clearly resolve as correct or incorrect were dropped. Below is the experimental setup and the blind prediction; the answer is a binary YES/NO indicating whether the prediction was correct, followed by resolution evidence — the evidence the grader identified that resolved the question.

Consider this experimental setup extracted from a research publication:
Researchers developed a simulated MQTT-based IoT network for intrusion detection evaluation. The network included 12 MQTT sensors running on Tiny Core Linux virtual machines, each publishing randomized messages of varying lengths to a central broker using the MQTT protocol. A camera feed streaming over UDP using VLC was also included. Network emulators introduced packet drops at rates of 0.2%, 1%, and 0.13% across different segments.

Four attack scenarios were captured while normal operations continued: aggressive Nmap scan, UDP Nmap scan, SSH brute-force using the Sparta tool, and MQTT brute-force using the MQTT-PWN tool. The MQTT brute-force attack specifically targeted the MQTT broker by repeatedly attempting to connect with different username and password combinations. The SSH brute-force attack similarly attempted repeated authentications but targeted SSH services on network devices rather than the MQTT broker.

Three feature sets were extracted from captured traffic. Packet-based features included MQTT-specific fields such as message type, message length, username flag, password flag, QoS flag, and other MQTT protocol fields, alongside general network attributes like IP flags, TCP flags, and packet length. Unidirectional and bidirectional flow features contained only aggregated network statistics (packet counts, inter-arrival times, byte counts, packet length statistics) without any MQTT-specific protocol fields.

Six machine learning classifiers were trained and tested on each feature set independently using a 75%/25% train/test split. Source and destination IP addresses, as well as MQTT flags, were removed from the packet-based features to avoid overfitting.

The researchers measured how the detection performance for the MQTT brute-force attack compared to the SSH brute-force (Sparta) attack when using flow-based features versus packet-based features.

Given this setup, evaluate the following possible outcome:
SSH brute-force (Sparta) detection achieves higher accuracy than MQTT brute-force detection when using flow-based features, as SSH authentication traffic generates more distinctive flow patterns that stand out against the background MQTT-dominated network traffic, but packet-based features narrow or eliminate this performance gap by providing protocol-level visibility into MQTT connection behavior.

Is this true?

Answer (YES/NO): NO